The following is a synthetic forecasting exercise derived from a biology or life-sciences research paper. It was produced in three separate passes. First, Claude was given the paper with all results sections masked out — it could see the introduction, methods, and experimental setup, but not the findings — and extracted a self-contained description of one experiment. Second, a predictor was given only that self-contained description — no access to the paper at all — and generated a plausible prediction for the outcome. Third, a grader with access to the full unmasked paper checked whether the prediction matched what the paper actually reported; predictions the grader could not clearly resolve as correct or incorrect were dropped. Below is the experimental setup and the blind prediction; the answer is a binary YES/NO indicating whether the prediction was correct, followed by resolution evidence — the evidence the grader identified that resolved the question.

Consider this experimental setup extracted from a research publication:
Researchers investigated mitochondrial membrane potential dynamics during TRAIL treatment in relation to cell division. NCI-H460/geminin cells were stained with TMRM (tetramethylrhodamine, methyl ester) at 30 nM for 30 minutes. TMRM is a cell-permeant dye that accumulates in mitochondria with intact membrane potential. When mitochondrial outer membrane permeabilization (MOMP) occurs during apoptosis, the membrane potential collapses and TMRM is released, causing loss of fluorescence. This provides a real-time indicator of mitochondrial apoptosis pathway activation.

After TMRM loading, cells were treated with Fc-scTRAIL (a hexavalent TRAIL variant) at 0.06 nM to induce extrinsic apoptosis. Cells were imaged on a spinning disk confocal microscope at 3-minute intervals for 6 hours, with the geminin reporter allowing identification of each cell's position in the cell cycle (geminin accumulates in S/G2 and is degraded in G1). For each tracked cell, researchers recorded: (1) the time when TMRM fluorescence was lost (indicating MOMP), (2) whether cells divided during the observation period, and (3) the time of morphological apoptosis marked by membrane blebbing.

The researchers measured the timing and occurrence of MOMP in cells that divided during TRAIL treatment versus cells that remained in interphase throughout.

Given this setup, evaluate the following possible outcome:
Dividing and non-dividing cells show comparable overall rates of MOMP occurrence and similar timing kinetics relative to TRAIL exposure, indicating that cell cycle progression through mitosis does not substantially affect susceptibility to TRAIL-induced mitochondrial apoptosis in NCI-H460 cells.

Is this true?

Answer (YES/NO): NO